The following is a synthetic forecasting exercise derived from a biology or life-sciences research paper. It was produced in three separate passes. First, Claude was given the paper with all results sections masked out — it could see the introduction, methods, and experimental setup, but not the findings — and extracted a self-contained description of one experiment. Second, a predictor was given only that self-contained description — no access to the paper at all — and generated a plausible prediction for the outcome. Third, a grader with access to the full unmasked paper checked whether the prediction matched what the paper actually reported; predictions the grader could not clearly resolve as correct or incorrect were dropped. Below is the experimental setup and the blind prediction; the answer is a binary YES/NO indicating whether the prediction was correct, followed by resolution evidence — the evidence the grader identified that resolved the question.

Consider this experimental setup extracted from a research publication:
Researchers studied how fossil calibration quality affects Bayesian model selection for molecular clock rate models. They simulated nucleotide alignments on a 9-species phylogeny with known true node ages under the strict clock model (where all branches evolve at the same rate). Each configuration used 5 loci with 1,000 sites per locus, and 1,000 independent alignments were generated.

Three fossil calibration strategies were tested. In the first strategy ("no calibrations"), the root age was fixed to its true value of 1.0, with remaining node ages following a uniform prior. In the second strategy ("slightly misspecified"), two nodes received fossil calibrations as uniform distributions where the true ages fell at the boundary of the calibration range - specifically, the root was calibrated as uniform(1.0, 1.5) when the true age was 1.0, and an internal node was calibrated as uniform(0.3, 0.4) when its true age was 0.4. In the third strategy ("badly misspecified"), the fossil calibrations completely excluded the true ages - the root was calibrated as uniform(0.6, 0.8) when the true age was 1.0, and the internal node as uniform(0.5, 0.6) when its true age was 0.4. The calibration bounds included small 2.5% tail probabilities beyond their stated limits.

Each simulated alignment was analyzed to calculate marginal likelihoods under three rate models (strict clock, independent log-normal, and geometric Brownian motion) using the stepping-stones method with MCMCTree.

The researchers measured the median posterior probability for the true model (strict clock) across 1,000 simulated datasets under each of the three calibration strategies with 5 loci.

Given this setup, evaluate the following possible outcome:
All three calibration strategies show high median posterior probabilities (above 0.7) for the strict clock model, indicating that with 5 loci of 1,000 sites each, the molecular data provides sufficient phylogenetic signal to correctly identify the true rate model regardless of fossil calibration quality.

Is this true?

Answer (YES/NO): NO